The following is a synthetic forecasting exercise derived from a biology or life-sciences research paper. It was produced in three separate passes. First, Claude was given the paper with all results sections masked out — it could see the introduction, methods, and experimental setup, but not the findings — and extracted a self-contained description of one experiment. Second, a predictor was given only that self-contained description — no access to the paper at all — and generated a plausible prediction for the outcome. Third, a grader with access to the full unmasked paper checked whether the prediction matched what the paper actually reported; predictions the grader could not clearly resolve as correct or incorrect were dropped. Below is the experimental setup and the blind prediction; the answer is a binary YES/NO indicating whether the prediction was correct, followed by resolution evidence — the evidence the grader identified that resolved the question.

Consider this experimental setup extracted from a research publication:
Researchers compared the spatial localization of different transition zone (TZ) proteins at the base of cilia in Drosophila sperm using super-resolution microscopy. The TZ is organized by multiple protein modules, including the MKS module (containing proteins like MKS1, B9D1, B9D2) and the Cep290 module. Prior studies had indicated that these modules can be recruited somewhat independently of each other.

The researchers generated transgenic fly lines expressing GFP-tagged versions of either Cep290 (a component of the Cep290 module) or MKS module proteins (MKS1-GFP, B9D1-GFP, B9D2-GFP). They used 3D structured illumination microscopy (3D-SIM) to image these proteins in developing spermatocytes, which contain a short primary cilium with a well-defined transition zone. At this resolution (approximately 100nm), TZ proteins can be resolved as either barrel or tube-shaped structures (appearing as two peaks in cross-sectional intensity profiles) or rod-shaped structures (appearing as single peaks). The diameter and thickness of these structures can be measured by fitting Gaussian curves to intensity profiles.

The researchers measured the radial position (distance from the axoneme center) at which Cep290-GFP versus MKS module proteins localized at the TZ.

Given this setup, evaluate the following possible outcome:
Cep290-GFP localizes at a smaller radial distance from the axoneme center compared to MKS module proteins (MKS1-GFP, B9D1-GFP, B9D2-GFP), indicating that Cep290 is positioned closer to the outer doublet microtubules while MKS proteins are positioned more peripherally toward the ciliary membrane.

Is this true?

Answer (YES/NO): YES